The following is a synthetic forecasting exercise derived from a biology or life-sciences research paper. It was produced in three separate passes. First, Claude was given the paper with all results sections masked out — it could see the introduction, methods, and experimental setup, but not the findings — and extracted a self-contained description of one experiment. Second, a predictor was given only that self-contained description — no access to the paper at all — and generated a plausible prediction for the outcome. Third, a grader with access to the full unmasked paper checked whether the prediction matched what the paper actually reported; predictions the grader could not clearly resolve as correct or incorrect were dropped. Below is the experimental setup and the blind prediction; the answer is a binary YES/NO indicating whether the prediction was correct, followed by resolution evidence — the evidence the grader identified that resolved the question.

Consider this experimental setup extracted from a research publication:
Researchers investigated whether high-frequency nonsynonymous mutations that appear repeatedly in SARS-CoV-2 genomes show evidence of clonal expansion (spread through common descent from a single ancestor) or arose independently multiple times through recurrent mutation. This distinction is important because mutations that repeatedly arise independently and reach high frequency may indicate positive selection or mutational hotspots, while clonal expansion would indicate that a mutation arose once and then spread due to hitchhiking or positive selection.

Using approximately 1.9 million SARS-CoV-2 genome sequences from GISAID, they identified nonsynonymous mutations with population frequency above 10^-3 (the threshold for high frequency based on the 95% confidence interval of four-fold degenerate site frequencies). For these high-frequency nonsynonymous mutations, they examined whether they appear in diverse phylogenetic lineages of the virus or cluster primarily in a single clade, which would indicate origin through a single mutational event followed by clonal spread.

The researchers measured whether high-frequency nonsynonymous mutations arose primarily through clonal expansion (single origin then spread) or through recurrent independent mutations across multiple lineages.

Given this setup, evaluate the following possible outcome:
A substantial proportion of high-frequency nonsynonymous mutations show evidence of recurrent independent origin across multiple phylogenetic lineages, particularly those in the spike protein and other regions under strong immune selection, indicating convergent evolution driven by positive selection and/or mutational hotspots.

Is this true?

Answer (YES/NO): NO